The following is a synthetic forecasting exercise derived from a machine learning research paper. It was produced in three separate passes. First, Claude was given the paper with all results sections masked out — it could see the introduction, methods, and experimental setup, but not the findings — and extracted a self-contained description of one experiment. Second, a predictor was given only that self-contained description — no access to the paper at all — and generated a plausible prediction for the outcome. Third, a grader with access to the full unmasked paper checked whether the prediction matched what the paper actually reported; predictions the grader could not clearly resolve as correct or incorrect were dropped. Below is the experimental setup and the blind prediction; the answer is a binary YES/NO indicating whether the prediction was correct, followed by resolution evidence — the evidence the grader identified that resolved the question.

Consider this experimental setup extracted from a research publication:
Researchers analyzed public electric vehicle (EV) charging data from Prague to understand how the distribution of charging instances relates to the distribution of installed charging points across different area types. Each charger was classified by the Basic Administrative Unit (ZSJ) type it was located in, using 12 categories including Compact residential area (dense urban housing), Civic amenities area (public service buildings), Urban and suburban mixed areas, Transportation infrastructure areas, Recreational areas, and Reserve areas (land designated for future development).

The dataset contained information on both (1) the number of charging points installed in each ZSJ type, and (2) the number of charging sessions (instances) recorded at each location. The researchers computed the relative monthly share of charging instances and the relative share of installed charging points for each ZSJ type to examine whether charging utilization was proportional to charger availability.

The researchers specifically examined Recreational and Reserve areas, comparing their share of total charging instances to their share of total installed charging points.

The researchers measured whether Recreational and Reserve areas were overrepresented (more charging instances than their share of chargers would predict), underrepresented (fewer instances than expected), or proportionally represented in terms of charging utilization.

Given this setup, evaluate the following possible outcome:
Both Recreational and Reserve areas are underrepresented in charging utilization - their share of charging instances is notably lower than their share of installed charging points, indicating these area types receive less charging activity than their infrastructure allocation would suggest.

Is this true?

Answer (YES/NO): YES